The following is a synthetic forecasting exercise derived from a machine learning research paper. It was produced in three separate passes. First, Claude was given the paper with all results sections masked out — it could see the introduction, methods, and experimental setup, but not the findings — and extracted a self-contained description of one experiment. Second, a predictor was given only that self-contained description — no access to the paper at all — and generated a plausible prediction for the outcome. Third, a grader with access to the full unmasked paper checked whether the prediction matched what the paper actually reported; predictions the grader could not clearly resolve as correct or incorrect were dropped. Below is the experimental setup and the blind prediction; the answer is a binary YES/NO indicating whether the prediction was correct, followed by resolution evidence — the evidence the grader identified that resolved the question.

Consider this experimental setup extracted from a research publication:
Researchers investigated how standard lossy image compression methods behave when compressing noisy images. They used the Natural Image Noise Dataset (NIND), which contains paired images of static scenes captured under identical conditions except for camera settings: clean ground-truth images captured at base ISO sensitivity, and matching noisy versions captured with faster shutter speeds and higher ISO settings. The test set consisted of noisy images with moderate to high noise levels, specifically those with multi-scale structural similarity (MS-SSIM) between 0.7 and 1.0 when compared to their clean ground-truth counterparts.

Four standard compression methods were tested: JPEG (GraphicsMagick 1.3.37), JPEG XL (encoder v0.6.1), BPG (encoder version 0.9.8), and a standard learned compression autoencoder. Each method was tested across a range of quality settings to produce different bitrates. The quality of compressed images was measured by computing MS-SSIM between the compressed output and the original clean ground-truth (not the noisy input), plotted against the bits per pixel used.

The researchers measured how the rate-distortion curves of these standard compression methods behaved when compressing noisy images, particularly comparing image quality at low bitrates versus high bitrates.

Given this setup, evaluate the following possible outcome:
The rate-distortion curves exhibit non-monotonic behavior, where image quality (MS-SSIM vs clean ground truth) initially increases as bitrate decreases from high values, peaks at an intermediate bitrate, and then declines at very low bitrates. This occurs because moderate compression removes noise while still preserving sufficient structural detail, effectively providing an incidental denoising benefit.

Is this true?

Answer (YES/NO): NO